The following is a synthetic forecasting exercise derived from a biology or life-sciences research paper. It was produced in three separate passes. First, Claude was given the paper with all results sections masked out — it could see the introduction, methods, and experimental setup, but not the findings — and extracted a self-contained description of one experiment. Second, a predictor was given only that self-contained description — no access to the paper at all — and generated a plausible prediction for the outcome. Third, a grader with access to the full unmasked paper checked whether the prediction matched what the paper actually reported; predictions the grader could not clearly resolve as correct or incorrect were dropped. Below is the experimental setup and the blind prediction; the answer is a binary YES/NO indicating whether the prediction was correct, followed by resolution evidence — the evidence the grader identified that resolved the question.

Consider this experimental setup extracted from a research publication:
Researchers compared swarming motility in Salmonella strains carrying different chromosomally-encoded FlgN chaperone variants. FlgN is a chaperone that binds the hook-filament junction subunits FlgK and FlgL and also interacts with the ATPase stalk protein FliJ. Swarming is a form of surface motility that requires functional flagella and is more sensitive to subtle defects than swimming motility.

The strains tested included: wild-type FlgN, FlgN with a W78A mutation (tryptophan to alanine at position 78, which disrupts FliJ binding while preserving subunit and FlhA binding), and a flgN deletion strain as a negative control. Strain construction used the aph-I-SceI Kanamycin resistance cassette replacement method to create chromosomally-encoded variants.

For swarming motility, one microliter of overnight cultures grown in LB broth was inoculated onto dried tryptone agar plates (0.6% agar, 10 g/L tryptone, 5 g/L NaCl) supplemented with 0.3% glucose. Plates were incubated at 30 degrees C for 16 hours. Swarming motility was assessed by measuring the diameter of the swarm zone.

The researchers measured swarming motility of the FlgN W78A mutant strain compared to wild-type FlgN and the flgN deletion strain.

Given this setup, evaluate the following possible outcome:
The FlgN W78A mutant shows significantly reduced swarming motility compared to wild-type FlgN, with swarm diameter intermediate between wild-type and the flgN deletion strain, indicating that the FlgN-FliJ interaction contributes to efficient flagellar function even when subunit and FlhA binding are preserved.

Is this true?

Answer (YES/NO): NO